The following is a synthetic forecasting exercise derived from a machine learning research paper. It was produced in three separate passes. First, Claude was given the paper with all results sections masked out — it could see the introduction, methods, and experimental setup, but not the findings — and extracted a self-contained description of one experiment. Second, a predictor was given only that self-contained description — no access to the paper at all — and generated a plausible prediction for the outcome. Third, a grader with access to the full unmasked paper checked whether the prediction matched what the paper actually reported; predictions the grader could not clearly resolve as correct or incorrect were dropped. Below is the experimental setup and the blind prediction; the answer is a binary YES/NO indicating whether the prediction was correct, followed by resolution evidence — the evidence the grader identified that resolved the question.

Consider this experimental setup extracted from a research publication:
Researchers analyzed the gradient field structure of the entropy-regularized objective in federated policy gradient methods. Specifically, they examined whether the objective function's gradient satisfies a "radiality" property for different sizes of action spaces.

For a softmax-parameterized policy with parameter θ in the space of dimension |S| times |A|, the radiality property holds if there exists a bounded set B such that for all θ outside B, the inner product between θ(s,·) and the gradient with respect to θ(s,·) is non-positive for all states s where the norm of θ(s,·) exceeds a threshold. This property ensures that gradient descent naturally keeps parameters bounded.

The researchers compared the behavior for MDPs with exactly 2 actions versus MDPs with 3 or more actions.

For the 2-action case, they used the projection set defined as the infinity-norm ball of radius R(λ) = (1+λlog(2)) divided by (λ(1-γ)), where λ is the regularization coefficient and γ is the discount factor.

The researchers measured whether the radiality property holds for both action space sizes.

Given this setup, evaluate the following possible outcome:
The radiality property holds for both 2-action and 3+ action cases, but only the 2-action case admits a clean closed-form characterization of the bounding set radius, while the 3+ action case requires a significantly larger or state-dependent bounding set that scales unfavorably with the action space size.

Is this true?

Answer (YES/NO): NO